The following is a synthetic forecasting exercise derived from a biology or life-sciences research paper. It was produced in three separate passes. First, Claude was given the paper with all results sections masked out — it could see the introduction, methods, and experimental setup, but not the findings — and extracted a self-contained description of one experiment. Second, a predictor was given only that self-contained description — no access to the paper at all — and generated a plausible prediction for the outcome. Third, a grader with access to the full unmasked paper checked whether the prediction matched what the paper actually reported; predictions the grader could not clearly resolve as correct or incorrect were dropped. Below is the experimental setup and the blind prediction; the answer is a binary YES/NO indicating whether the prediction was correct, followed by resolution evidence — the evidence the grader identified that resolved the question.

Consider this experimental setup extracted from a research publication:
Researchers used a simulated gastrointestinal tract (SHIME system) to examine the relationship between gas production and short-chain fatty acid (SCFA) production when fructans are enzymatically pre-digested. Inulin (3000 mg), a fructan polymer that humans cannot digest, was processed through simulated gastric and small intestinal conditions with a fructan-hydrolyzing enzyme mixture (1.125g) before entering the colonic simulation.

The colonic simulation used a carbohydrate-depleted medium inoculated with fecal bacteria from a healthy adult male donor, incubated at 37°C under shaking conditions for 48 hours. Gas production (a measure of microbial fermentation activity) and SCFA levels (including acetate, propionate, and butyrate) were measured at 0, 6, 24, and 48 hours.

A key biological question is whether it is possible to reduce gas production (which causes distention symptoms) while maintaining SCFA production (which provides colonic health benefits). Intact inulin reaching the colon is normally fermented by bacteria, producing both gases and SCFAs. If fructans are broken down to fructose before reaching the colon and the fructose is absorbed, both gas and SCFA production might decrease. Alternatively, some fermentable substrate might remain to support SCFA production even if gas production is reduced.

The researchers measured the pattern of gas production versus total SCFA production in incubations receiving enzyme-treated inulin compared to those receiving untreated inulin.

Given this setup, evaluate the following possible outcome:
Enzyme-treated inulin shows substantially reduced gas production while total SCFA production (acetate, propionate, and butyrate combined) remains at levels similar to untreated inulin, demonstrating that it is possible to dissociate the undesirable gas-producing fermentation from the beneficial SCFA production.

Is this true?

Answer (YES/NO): NO